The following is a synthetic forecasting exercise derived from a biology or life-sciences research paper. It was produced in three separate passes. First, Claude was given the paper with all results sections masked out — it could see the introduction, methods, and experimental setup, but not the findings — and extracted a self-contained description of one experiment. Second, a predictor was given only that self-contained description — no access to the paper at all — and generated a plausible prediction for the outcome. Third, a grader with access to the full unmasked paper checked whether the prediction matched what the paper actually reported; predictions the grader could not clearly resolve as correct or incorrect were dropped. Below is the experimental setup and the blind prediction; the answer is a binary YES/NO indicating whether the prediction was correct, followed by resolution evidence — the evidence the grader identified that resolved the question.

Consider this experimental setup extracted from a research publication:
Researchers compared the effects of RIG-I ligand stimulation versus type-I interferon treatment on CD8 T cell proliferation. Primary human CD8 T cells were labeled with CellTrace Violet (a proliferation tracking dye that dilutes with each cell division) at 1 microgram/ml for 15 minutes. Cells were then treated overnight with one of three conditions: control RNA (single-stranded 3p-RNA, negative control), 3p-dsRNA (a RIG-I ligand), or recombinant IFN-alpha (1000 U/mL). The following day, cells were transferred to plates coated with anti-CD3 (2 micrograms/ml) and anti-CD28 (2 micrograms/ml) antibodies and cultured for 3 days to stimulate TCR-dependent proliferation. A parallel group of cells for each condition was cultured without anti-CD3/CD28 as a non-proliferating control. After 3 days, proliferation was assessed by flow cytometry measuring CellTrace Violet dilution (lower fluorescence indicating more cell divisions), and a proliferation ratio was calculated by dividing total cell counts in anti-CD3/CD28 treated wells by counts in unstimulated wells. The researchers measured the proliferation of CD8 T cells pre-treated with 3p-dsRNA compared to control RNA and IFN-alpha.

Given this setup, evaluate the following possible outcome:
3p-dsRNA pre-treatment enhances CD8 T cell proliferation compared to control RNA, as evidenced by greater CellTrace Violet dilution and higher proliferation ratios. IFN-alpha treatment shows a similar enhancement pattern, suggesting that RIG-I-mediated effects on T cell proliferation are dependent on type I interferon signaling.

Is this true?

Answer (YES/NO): NO